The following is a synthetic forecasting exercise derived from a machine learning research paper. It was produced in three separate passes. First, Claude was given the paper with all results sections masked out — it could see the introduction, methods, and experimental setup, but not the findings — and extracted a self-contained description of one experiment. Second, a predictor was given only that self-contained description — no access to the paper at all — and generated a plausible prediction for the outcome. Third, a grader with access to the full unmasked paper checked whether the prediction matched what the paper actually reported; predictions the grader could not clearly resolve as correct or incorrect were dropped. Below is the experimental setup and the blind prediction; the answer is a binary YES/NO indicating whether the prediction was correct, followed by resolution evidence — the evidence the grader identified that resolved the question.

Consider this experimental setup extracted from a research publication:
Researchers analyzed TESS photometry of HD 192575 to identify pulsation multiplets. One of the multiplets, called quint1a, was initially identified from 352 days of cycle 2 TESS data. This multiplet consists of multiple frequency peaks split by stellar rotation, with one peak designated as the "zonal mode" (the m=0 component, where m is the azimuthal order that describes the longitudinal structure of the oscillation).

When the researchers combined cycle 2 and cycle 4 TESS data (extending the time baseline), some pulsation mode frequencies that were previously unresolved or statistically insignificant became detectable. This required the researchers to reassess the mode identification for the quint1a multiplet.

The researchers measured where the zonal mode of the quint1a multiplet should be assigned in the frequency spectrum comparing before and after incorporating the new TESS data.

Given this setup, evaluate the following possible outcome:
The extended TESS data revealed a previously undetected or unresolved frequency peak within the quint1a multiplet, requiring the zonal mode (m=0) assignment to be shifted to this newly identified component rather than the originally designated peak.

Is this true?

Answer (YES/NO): YES